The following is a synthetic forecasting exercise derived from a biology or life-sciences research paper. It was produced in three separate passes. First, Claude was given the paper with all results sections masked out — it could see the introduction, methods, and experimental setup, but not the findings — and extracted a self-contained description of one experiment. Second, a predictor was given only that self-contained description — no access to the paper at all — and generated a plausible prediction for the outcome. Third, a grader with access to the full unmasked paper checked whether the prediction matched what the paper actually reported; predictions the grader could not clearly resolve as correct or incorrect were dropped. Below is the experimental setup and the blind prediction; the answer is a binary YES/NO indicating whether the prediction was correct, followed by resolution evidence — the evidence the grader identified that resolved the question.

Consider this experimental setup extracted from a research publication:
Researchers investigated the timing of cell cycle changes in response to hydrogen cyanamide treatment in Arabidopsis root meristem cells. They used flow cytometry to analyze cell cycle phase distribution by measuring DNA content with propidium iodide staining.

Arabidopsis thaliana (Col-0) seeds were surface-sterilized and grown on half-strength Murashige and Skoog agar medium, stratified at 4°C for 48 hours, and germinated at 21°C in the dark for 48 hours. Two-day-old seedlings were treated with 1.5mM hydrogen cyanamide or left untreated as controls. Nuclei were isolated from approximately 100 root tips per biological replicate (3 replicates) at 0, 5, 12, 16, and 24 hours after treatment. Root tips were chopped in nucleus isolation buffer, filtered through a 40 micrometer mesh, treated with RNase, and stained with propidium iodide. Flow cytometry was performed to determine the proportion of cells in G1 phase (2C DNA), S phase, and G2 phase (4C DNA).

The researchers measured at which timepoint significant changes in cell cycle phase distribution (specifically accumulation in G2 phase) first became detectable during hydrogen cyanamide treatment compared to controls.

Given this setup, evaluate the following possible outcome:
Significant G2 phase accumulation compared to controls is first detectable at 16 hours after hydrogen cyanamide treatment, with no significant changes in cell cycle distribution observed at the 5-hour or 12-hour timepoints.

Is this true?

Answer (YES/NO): YES